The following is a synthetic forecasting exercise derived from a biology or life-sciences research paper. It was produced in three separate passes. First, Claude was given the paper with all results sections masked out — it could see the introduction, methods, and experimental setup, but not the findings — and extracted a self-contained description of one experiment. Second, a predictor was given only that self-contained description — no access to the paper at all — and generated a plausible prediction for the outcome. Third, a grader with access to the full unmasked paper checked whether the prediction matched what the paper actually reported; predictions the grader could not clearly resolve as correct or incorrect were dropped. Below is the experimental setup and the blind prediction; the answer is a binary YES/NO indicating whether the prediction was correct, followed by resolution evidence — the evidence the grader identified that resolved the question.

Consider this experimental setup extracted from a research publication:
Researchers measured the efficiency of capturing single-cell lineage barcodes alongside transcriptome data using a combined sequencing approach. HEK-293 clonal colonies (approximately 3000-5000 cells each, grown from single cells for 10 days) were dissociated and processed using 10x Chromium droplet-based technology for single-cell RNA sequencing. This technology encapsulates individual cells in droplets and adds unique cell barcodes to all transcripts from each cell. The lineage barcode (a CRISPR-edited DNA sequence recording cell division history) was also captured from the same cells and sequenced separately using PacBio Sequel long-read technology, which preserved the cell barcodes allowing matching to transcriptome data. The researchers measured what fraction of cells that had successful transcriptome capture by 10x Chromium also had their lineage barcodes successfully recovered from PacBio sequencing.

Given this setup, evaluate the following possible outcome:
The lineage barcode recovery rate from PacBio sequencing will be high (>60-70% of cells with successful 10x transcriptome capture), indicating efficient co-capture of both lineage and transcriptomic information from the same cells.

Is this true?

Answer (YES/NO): YES